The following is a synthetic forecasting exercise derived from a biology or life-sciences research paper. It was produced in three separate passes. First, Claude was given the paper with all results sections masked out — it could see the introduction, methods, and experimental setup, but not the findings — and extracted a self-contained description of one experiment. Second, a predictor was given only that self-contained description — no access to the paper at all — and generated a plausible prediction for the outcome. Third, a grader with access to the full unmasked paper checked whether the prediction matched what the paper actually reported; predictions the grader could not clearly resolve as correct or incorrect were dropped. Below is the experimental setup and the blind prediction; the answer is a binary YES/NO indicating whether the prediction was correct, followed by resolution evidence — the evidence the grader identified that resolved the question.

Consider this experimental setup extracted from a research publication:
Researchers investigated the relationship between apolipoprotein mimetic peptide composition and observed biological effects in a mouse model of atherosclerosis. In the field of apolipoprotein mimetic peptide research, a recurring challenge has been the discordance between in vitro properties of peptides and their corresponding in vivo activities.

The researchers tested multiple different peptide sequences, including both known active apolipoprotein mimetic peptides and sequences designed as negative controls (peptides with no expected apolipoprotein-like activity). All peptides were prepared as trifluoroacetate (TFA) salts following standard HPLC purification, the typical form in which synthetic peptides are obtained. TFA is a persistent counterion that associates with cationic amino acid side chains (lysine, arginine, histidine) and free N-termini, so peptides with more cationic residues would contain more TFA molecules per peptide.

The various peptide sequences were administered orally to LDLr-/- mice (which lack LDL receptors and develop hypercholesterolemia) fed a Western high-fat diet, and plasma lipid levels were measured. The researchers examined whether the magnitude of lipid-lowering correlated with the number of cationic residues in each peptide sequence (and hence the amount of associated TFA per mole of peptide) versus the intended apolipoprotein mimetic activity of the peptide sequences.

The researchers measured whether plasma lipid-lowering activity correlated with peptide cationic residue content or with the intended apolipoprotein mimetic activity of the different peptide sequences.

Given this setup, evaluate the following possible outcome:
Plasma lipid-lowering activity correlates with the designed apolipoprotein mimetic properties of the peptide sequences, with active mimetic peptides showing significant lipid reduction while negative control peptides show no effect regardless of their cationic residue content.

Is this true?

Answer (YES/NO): NO